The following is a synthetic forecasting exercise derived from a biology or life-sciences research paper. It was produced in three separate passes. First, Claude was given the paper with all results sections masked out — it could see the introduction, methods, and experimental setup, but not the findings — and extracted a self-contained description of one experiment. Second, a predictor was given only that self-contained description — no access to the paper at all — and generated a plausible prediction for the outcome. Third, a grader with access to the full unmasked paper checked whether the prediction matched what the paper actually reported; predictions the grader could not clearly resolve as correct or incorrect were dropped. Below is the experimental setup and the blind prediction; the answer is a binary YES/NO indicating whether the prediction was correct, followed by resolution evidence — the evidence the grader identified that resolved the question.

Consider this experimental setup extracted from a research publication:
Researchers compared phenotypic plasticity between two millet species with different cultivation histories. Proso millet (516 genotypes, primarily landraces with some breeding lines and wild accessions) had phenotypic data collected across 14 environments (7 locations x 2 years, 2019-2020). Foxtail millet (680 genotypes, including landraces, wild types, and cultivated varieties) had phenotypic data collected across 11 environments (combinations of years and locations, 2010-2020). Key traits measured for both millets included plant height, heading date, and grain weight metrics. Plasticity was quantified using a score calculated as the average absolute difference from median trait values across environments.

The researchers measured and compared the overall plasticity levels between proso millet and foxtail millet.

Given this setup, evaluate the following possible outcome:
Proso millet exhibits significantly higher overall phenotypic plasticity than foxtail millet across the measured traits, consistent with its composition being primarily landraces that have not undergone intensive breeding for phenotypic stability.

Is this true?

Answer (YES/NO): YES